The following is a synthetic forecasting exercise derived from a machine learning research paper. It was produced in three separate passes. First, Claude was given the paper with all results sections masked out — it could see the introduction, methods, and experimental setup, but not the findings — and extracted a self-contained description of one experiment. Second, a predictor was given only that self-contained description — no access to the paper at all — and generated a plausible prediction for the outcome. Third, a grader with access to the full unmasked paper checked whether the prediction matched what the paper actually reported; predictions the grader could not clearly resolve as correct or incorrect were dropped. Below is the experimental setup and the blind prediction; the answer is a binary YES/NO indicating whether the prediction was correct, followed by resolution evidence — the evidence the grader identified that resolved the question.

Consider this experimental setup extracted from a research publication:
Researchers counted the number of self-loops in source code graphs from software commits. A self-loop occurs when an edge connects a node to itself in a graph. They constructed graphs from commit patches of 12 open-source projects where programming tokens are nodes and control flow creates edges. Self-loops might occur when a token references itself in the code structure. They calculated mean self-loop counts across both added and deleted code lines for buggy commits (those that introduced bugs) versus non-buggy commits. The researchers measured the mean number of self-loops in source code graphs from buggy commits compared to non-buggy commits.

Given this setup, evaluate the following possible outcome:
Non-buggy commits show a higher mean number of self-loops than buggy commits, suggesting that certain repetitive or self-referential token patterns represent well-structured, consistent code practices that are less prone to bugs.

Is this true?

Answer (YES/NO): NO